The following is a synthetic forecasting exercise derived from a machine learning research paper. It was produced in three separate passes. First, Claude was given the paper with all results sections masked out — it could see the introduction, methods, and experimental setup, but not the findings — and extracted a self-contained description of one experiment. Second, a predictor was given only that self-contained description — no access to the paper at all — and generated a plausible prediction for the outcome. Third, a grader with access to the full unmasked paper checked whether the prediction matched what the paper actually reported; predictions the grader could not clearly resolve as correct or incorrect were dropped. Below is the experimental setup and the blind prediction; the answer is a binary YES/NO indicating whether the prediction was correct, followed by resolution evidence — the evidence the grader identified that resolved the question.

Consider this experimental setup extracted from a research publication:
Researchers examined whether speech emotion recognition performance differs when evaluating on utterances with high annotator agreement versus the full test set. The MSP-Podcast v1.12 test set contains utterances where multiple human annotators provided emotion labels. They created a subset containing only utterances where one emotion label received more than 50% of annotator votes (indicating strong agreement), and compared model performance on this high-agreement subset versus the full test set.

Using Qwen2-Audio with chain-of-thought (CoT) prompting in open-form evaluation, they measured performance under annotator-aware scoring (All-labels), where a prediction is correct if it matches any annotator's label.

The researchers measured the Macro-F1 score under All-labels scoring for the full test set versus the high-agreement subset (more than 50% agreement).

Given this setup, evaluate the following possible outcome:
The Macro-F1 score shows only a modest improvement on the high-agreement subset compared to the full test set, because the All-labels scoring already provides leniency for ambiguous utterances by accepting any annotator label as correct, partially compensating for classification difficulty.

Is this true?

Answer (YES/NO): NO